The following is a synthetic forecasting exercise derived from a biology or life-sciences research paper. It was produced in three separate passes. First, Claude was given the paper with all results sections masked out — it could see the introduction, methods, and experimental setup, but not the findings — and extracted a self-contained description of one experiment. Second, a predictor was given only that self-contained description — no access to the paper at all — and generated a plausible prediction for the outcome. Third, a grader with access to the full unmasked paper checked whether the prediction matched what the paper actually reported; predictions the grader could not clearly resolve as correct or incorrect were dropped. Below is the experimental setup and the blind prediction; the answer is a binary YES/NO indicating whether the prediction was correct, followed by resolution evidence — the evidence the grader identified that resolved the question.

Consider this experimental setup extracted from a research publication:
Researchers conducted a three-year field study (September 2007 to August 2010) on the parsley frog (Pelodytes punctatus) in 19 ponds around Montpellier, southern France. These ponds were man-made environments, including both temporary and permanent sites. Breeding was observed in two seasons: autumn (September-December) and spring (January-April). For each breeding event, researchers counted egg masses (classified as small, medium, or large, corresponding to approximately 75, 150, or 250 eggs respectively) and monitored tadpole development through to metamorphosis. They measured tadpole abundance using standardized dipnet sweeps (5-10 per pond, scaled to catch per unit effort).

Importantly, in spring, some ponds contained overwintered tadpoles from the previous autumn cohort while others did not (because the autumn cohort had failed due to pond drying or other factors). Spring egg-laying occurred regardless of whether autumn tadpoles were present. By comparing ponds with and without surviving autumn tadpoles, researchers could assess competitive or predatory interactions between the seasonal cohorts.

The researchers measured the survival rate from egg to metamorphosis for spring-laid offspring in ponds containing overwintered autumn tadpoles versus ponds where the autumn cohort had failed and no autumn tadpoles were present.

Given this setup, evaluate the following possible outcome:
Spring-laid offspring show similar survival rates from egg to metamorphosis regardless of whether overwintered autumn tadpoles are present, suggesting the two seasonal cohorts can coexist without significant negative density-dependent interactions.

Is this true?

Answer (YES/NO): NO